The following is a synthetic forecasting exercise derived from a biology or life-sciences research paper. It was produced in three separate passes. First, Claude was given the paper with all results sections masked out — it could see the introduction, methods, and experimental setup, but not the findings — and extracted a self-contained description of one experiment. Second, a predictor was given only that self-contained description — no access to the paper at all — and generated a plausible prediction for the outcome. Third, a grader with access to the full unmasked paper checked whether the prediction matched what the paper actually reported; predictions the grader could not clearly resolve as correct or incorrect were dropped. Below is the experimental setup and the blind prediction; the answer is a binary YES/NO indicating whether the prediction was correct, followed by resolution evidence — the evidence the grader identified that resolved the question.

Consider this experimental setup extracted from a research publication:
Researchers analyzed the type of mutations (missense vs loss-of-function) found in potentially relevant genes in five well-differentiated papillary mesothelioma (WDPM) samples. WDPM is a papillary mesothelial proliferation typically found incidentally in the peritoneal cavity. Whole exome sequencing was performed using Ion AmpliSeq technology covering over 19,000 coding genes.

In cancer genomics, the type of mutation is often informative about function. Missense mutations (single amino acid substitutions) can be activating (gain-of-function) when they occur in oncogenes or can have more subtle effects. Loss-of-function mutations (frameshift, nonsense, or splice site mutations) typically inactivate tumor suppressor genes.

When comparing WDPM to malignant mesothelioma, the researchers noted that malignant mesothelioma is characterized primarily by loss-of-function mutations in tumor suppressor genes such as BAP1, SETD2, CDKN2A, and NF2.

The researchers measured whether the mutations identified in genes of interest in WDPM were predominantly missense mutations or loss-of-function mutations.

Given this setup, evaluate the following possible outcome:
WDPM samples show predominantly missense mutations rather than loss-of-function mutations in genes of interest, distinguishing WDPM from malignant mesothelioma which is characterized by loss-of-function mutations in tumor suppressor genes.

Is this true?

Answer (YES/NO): YES